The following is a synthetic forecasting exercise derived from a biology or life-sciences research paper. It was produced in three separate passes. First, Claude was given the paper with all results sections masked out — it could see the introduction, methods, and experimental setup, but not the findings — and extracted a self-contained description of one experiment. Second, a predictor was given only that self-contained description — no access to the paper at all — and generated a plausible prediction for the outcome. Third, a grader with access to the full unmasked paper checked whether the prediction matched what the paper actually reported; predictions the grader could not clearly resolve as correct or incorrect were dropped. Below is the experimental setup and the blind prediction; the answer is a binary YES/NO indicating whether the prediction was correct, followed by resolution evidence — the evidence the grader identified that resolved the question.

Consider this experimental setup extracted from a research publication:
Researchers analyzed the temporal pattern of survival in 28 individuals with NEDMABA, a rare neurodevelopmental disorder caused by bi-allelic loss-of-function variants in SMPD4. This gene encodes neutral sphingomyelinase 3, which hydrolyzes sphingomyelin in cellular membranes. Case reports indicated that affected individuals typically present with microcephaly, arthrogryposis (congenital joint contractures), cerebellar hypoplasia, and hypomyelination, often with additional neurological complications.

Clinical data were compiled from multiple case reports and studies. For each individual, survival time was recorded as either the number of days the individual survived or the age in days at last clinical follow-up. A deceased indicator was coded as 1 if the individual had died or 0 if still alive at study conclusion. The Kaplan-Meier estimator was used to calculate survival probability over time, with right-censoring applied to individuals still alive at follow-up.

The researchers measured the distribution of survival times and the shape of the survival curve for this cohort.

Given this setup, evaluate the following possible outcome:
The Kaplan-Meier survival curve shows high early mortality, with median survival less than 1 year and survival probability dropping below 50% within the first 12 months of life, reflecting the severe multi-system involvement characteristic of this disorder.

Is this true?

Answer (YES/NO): YES